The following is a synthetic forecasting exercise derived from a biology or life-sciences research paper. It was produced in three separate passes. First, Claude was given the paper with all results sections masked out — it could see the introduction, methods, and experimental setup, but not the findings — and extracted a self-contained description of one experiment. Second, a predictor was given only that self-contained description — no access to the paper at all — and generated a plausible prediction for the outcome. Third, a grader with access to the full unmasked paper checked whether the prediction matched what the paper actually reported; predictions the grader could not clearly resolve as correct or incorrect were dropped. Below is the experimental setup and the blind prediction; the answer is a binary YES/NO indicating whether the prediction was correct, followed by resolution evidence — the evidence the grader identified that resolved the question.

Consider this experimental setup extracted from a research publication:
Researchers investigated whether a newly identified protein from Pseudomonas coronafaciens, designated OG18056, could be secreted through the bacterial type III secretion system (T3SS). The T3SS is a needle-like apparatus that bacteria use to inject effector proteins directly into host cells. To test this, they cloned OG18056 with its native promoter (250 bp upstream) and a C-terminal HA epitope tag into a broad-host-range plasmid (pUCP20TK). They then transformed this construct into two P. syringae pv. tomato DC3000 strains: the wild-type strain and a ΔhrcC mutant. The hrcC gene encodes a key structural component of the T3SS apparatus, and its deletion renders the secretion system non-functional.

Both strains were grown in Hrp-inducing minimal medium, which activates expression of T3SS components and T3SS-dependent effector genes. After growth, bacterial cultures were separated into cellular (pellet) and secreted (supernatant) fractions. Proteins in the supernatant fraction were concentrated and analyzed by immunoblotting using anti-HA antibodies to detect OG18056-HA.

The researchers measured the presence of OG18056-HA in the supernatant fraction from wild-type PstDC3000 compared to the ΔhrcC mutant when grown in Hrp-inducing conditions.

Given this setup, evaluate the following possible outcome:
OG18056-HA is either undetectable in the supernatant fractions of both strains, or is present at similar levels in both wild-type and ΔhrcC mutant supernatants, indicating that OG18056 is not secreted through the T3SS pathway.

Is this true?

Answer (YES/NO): NO